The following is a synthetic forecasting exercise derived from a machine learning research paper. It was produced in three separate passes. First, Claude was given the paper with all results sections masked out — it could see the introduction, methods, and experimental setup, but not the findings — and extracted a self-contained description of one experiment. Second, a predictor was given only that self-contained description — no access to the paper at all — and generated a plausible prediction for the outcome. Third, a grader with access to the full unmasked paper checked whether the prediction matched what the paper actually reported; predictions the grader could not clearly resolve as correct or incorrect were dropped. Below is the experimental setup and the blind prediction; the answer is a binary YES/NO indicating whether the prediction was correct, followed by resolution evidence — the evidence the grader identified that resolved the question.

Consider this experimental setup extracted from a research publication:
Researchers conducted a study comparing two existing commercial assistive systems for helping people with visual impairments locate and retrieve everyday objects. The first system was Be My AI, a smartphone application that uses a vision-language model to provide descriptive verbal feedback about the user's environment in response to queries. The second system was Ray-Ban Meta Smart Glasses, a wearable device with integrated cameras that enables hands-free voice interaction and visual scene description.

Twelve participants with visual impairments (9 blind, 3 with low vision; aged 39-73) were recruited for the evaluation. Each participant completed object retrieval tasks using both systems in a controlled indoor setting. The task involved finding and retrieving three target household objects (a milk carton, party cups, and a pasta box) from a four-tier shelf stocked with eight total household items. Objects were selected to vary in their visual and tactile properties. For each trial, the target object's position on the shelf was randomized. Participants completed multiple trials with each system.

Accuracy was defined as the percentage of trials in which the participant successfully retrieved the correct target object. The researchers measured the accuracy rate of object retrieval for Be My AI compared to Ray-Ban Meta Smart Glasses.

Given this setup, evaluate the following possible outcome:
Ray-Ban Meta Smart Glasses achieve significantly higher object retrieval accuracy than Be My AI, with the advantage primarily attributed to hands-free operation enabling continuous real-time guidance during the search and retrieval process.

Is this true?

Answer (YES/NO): NO